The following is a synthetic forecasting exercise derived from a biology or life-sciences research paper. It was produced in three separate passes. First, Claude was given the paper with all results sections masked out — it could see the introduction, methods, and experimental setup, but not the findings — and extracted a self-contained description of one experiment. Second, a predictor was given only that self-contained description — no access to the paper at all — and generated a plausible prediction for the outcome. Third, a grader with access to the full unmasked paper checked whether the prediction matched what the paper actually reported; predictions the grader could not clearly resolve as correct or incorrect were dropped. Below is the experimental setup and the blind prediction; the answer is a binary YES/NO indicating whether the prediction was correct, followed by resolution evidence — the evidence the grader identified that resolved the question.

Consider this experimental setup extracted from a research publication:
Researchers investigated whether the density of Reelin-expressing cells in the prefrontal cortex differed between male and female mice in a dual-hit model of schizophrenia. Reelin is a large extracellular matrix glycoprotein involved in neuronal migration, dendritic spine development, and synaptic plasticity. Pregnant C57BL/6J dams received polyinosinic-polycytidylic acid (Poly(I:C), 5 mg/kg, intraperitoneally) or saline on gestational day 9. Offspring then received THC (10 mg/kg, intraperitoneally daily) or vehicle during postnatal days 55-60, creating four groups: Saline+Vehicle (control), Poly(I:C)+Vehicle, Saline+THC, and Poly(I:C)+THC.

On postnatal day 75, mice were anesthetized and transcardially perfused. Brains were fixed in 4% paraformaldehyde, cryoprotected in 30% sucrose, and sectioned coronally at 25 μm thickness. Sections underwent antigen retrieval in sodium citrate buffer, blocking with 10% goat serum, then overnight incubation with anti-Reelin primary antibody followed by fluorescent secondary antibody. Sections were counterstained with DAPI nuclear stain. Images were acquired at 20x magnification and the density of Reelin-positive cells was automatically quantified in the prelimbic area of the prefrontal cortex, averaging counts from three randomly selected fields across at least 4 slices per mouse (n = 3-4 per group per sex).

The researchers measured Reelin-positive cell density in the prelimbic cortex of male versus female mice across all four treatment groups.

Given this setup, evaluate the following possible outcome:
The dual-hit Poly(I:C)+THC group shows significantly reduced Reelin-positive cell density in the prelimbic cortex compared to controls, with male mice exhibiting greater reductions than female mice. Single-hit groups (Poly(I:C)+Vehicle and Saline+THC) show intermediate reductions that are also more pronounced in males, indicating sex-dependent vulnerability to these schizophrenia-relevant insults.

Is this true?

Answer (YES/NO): NO